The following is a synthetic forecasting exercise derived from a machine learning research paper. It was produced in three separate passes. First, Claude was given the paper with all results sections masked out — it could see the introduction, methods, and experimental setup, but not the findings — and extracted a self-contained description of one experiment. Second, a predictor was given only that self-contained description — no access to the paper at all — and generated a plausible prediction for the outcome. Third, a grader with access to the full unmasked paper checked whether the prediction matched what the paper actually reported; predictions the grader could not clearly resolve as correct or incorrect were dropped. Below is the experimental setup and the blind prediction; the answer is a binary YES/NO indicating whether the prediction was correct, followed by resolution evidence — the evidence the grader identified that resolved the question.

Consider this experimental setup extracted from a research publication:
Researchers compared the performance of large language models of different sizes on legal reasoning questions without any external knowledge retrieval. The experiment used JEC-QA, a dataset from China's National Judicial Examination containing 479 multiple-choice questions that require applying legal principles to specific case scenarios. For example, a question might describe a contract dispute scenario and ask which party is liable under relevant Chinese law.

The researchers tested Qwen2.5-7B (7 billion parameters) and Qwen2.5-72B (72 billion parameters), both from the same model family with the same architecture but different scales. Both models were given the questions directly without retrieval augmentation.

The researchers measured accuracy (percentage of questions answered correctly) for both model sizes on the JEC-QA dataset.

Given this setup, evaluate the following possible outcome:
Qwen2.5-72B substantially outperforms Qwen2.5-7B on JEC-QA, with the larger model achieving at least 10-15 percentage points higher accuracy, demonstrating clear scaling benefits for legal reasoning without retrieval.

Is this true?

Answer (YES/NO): YES